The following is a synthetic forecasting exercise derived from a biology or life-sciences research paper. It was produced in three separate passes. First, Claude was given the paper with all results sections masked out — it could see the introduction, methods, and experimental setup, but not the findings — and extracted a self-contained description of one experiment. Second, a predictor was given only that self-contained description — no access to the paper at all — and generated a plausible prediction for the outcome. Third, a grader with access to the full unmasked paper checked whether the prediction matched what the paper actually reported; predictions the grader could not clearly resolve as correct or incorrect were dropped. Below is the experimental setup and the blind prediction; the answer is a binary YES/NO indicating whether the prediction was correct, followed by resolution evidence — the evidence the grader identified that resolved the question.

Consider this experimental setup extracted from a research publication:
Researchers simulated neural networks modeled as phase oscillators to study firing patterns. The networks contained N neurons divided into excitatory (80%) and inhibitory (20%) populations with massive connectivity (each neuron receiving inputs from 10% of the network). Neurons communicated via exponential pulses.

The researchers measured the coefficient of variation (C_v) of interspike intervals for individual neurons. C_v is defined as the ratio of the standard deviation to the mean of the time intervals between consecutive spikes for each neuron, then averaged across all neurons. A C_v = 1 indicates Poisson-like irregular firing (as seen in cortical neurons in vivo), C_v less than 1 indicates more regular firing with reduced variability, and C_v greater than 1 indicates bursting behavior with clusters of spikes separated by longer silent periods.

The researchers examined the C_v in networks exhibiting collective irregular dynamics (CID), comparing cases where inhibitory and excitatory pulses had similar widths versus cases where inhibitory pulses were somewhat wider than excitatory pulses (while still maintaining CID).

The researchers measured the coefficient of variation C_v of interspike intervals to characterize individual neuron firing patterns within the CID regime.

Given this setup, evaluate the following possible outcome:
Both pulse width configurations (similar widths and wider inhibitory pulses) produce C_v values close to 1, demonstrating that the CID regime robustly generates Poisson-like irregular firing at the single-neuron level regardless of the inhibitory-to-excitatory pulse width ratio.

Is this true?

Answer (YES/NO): NO